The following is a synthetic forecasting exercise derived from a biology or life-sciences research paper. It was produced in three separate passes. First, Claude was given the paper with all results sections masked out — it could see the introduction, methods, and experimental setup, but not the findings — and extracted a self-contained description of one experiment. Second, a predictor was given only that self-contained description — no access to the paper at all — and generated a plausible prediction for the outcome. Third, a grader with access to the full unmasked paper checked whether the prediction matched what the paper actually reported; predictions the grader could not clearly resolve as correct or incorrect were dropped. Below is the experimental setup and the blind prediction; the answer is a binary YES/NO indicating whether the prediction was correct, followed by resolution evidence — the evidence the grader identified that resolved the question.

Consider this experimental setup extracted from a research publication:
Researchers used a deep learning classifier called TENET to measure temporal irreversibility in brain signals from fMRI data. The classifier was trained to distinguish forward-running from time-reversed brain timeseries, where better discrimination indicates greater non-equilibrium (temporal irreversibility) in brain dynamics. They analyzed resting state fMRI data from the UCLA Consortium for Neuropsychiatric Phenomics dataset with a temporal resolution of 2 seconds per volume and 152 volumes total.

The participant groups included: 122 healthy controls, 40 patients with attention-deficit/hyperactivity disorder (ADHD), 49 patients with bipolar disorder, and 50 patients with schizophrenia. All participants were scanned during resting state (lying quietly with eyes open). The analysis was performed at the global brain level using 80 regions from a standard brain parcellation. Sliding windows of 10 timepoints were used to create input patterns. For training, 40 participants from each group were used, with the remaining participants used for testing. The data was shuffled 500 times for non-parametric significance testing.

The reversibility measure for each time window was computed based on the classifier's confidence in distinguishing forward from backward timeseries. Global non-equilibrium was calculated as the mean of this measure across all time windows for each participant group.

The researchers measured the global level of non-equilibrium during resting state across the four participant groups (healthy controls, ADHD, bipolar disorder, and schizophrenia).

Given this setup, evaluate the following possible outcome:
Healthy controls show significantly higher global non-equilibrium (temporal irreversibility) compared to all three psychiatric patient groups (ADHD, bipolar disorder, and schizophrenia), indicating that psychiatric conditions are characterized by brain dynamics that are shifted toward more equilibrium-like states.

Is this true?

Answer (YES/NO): YES